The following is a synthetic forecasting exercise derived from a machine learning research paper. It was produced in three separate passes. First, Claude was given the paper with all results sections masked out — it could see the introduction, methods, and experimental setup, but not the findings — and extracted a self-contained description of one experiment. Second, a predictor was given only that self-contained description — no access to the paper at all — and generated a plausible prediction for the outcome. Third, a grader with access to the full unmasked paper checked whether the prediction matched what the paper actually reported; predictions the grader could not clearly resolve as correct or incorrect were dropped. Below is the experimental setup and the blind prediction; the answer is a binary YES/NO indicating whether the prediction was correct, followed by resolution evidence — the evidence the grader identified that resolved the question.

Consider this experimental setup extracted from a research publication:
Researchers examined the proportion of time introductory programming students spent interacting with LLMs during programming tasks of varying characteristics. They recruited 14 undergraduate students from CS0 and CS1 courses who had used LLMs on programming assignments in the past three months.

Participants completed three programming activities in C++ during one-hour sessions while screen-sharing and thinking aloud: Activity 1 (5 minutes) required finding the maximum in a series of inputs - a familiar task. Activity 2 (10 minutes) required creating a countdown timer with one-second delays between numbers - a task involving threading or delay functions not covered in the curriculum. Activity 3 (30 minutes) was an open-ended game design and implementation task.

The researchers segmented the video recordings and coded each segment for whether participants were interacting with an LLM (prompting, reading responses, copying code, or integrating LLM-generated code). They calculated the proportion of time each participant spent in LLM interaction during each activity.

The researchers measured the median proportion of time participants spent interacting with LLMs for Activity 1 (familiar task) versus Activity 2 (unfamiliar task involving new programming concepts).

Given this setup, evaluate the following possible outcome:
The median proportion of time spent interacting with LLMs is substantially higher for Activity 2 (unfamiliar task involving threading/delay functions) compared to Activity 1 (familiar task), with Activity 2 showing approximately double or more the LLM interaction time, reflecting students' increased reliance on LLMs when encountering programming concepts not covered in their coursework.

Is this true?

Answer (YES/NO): YES